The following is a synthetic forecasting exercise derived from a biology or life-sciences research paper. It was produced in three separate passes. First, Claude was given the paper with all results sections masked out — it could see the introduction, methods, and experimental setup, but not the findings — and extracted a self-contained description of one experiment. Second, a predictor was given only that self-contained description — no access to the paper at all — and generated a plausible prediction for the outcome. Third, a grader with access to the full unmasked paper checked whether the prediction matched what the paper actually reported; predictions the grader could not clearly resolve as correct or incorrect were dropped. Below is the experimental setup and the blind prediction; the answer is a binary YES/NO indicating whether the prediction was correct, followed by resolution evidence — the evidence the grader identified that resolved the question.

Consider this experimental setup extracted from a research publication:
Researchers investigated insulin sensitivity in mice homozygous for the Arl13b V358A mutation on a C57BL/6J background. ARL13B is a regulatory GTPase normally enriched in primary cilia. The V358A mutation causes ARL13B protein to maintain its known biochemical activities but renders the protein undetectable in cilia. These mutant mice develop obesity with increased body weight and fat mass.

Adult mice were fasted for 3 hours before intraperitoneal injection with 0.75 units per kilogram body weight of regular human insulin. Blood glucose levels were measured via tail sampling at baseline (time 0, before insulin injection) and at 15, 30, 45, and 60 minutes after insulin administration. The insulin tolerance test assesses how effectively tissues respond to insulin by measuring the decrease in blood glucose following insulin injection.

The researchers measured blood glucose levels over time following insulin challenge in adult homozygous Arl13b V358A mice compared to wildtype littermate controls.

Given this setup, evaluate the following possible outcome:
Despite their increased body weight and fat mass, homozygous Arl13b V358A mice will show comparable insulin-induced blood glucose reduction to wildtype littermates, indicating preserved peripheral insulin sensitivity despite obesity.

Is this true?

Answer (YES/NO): NO